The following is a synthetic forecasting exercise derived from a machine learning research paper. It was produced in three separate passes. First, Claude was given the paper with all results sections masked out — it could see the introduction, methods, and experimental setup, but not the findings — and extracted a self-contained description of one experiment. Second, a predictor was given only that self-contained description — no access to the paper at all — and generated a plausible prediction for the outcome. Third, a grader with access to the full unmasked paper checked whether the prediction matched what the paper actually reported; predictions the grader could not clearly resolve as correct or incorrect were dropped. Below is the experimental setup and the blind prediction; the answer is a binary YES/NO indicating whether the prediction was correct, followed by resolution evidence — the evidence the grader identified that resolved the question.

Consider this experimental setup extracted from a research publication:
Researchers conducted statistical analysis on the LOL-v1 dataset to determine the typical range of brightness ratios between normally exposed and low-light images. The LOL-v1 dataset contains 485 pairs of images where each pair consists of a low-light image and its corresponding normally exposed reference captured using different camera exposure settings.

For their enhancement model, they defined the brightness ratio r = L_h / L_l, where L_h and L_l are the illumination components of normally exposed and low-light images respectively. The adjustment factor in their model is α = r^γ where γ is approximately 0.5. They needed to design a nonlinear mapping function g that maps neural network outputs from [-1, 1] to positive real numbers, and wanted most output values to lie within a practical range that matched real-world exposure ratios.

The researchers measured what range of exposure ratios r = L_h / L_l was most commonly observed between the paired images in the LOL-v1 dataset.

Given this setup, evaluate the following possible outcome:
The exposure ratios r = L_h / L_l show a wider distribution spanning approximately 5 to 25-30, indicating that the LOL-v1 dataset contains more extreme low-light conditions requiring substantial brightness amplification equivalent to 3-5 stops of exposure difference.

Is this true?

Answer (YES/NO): NO